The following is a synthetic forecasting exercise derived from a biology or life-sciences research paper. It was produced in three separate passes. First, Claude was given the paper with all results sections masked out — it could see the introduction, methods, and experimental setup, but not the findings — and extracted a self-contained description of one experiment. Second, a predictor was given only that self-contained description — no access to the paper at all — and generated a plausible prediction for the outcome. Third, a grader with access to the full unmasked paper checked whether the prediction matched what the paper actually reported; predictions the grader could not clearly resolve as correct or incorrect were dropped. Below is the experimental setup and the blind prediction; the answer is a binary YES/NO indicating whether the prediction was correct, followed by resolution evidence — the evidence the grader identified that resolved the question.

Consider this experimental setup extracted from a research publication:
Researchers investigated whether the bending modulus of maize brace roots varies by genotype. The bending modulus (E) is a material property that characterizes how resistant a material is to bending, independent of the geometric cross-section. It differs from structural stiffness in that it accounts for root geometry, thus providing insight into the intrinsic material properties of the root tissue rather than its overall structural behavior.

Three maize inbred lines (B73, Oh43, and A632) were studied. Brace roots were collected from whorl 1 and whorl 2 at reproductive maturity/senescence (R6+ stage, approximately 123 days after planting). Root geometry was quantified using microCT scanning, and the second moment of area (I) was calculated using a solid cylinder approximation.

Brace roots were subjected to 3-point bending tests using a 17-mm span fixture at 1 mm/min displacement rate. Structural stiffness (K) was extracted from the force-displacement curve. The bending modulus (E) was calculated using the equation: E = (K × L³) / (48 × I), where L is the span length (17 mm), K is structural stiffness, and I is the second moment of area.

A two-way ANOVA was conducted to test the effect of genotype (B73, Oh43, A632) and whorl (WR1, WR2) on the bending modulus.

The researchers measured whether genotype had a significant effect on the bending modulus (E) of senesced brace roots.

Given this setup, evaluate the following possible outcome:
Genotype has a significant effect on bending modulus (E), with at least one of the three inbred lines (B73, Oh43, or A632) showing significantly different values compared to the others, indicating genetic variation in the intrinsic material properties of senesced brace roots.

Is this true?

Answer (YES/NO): YES